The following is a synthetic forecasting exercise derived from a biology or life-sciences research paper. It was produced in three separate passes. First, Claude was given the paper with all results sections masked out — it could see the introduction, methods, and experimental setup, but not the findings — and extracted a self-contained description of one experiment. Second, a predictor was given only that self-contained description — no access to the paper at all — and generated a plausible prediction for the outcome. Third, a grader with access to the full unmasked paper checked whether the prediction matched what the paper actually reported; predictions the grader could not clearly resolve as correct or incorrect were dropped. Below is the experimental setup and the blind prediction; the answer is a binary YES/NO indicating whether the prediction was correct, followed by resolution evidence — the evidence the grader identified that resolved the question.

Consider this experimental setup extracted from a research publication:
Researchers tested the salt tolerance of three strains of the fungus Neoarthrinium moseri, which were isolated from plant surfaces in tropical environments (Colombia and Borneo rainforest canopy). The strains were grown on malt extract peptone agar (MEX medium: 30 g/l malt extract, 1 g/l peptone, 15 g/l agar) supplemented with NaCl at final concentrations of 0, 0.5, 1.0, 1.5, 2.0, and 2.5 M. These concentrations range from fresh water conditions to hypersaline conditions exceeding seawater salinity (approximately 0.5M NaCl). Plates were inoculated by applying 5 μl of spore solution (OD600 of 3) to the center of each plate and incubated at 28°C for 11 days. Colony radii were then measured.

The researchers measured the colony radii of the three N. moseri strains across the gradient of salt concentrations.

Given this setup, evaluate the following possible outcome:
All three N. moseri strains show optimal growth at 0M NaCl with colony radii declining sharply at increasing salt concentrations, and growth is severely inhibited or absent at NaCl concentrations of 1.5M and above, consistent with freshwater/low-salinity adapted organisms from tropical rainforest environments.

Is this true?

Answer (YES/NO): NO